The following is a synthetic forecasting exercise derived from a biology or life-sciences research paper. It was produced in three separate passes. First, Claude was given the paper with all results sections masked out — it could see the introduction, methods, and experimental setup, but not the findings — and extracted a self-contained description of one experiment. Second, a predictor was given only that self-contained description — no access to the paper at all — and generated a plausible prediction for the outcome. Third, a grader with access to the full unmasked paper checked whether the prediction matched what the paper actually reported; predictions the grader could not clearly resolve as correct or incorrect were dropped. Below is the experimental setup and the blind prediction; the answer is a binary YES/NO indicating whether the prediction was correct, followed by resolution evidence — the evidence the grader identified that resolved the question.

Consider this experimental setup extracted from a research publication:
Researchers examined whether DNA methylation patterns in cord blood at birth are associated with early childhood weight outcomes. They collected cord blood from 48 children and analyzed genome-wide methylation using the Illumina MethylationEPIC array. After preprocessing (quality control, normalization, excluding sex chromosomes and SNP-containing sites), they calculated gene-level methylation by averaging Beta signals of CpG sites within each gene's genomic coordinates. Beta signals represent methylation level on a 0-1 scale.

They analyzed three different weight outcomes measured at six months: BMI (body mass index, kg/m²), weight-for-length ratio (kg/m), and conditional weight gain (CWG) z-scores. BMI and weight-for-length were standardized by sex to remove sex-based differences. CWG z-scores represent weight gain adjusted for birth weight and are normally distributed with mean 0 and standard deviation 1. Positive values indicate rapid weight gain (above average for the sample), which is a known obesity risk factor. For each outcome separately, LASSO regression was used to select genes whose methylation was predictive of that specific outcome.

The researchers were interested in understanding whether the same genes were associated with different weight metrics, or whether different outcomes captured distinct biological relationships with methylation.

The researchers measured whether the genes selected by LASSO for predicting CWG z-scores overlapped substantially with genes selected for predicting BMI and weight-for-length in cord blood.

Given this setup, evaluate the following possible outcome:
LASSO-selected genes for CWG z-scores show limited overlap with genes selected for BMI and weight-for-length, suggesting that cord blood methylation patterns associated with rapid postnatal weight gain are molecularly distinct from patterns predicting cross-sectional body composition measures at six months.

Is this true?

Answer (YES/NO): NO